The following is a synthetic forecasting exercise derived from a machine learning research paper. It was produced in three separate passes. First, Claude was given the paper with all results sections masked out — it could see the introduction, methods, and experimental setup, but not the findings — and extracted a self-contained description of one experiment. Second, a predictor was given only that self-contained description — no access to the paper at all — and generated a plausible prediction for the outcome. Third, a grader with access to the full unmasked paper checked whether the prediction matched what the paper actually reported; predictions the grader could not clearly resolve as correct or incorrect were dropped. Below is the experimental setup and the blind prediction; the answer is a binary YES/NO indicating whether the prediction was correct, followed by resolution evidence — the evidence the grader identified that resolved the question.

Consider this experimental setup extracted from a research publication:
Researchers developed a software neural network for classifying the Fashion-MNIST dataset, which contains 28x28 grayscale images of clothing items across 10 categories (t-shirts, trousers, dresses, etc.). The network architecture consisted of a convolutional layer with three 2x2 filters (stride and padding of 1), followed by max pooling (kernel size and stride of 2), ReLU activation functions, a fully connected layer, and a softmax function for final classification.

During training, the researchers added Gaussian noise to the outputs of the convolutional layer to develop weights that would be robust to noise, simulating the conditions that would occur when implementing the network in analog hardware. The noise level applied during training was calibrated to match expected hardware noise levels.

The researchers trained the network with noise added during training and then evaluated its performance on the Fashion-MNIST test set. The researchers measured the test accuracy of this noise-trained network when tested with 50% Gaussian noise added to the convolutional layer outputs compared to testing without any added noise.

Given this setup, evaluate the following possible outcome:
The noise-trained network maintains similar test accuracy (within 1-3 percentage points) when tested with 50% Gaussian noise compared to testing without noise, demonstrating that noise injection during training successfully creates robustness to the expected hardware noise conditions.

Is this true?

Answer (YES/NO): YES